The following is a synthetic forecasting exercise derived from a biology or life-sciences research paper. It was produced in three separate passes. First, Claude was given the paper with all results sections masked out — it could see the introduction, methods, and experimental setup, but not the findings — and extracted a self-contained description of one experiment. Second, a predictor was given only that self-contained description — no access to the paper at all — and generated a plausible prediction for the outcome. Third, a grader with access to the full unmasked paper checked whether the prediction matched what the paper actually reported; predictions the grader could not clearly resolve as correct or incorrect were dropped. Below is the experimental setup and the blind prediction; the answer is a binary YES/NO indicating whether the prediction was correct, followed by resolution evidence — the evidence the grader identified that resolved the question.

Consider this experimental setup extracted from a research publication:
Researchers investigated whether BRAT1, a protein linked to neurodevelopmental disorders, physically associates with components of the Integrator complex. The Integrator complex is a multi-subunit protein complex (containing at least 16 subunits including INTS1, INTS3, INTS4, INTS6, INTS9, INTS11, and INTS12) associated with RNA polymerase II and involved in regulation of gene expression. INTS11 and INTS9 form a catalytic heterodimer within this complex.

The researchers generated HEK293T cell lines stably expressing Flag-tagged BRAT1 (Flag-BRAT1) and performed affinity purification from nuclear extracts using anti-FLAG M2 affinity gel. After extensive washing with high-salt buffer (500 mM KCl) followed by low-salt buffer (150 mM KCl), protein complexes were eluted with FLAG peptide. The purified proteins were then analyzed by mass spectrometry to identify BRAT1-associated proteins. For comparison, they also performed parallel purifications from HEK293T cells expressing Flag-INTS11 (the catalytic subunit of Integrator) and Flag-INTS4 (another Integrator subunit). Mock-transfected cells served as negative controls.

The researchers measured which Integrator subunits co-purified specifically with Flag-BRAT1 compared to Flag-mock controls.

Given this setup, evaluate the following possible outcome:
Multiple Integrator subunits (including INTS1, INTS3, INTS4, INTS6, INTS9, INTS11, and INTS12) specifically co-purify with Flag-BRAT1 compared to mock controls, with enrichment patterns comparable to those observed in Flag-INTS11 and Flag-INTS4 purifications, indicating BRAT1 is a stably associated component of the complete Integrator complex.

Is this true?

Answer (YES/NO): NO